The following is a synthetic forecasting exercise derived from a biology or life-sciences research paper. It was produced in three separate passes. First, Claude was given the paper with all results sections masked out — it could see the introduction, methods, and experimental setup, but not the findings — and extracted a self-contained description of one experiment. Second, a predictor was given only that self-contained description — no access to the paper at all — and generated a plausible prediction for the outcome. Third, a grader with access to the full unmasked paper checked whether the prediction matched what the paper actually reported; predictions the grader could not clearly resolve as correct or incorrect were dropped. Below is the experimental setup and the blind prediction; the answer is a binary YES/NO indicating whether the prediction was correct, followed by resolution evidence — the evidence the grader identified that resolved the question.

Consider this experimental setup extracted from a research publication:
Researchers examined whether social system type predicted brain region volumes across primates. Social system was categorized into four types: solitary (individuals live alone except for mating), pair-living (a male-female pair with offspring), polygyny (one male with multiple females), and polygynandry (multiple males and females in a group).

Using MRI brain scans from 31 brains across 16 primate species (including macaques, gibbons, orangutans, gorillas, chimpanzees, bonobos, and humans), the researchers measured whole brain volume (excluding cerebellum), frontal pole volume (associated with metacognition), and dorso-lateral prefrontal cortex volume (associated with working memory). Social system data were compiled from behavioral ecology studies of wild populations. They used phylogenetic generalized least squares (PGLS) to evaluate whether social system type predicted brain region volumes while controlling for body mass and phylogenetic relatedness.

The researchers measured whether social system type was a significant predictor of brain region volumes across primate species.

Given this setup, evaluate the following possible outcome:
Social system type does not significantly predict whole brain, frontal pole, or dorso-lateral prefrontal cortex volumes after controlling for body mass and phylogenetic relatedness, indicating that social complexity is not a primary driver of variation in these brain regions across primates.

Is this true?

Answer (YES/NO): NO